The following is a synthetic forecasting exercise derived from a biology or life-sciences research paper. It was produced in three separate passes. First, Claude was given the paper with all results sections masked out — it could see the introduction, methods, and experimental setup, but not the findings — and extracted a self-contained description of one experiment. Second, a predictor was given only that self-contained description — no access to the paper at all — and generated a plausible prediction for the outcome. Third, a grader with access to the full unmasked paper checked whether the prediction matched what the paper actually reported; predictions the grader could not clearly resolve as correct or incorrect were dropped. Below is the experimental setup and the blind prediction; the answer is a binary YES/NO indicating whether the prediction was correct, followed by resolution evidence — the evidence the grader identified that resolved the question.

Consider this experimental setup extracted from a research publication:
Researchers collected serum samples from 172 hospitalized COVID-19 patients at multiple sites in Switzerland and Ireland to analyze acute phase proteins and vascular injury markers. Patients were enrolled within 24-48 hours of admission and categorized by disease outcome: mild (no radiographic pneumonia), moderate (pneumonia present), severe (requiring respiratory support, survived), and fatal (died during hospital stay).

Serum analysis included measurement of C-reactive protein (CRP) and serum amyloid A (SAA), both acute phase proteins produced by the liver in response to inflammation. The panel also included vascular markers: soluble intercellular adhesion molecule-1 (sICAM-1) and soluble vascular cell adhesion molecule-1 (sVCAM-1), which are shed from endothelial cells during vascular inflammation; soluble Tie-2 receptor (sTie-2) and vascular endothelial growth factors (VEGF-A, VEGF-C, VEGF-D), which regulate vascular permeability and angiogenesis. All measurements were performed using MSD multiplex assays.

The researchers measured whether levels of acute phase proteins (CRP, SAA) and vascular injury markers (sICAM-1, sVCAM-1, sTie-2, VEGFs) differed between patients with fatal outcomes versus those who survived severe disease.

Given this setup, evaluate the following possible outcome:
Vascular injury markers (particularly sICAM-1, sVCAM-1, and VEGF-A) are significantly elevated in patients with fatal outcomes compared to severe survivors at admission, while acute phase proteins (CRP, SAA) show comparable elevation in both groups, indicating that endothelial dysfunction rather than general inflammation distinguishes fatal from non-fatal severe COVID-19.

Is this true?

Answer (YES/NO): NO